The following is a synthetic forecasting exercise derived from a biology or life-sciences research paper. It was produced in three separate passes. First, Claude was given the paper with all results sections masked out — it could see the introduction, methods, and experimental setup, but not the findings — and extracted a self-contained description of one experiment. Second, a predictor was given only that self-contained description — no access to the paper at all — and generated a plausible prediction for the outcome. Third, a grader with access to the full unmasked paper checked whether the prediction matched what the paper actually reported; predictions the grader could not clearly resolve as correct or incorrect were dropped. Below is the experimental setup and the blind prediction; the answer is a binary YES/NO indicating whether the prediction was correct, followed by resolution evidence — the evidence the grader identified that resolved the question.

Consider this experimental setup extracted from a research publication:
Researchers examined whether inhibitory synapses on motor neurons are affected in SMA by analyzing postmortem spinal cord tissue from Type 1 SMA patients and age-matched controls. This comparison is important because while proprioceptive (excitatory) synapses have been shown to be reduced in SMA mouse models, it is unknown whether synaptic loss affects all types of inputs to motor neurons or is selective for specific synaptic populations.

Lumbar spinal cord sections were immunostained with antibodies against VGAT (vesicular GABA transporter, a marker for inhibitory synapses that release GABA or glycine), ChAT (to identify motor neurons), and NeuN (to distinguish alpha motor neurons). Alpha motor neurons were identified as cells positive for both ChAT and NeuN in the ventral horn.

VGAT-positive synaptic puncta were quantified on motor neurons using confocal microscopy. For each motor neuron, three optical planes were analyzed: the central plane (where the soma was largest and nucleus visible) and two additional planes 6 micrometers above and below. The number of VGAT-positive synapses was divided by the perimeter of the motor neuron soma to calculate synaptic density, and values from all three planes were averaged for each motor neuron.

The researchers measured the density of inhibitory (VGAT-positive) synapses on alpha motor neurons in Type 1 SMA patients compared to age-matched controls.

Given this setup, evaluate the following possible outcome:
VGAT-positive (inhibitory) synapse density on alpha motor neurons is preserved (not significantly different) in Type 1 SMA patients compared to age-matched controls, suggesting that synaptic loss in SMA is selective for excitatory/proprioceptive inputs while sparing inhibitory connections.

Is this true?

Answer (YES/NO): YES